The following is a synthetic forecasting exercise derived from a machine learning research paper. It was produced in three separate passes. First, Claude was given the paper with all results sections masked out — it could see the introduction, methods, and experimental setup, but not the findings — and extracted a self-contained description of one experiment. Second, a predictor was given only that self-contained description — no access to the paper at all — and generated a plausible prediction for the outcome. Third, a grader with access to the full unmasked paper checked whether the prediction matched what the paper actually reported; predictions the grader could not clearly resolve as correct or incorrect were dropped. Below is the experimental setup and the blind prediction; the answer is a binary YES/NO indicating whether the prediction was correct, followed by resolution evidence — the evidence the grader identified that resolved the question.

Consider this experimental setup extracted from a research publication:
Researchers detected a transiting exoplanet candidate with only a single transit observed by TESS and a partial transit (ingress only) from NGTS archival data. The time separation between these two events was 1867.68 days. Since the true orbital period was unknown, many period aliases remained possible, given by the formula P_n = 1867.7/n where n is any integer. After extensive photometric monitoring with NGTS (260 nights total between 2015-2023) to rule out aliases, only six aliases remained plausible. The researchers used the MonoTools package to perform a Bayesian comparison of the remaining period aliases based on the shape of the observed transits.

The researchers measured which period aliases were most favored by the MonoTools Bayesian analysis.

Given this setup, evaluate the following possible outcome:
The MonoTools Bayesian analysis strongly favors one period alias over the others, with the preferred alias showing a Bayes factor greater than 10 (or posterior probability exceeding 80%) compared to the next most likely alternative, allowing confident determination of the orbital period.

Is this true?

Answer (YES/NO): NO